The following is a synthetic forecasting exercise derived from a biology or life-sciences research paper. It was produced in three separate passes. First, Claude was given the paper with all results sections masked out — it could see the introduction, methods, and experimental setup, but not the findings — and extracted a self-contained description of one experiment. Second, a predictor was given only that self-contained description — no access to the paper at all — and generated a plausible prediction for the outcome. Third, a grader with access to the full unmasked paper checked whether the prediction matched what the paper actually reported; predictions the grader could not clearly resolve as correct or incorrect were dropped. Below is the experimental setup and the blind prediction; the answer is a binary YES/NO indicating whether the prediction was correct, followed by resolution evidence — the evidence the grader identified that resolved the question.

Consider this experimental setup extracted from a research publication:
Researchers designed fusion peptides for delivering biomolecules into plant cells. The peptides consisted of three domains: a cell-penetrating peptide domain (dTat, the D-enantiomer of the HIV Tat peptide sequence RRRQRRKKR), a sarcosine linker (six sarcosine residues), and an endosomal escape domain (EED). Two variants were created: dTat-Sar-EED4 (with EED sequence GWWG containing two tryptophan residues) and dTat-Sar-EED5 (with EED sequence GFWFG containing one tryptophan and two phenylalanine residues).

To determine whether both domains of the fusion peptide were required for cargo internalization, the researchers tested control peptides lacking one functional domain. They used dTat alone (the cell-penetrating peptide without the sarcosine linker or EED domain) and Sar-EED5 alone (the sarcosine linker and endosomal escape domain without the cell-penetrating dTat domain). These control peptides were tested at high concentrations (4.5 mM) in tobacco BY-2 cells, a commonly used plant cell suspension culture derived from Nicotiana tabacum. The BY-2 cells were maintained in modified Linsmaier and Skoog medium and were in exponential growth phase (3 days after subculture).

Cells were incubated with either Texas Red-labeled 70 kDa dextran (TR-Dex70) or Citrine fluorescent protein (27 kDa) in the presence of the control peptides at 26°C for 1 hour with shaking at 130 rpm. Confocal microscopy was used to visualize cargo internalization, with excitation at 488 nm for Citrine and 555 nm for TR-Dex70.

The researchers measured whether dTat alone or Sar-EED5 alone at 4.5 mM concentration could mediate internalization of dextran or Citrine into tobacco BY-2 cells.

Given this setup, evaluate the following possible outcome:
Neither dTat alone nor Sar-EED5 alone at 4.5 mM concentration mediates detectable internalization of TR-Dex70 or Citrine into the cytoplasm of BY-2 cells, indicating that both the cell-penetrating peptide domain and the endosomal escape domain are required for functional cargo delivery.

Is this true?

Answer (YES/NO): YES